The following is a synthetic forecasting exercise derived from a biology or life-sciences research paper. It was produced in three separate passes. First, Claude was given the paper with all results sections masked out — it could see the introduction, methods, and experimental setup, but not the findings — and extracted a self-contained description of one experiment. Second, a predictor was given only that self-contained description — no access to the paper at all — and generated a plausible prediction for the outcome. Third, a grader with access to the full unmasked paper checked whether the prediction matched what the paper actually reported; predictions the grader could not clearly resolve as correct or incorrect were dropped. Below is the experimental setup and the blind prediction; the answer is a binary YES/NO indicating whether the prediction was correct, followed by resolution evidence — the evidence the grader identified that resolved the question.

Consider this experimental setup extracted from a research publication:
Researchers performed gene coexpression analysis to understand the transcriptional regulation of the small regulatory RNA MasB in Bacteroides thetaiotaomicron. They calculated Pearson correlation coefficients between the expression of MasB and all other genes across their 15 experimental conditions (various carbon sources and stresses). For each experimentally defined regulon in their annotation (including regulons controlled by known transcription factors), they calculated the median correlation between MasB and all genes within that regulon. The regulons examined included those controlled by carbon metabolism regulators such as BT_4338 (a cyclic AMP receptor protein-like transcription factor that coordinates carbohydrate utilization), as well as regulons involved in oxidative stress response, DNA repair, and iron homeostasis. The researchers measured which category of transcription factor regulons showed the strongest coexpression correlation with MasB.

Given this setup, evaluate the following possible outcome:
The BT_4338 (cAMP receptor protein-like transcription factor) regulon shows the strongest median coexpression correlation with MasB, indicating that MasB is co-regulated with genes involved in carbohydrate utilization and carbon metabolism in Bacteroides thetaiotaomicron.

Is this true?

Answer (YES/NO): NO